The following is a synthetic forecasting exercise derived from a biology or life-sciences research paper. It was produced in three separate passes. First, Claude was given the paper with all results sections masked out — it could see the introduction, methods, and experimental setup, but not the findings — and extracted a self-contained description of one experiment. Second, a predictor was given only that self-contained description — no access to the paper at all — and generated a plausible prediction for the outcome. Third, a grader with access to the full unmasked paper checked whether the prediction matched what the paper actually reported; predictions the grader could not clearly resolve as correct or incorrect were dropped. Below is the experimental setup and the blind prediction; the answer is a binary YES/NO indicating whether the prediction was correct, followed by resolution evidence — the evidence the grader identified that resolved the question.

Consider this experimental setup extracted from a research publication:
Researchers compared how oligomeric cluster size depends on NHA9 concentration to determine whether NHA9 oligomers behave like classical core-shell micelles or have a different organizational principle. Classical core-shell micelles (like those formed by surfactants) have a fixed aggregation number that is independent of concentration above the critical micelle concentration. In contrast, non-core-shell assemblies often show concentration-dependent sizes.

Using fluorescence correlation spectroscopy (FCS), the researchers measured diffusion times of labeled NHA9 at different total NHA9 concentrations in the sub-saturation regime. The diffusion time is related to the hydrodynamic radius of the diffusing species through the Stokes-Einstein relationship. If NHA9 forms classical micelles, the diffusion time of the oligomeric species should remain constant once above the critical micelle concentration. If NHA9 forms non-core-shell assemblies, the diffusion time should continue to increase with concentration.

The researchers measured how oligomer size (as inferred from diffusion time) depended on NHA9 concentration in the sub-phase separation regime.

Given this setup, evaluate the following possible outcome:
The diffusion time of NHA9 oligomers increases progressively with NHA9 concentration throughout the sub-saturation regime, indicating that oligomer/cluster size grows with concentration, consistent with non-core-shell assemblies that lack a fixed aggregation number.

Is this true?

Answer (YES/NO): YES